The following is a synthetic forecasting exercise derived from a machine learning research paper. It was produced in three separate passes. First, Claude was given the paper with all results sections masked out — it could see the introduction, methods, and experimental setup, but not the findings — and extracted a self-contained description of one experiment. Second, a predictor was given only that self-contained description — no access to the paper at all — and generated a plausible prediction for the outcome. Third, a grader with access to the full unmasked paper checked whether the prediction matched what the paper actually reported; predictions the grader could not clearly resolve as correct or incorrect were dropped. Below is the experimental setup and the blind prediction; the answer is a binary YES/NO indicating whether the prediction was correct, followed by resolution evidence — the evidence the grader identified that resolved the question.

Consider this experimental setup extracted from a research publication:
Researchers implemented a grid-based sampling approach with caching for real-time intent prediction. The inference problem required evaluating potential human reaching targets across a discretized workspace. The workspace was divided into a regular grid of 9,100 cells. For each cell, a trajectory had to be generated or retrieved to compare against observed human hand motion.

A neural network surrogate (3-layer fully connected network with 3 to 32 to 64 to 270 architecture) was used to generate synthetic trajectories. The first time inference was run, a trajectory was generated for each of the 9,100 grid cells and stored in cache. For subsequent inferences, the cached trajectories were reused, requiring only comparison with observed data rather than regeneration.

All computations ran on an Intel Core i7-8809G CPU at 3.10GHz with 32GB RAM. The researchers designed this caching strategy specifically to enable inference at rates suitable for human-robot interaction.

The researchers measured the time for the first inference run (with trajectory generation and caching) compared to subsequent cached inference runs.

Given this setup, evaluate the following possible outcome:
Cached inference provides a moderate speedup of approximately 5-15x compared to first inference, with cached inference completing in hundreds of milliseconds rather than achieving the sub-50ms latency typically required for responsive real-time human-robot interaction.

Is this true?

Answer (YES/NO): NO